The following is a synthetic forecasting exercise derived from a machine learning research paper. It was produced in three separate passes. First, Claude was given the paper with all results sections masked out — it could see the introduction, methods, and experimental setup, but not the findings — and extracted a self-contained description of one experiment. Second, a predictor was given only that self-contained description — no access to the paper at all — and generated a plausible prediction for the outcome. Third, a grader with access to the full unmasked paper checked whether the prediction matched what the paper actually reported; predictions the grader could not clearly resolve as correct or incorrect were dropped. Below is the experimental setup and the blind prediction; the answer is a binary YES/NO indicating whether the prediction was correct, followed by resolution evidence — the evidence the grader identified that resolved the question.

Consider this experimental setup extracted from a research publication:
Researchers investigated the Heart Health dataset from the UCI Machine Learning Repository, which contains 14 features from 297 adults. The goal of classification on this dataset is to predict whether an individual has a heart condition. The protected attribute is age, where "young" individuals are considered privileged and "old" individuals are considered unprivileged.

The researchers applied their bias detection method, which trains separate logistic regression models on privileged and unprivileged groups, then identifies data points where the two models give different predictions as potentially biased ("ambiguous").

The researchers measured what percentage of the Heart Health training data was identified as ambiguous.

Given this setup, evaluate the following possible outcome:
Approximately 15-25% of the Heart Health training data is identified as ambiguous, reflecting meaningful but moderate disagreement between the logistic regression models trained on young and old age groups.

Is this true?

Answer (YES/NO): NO